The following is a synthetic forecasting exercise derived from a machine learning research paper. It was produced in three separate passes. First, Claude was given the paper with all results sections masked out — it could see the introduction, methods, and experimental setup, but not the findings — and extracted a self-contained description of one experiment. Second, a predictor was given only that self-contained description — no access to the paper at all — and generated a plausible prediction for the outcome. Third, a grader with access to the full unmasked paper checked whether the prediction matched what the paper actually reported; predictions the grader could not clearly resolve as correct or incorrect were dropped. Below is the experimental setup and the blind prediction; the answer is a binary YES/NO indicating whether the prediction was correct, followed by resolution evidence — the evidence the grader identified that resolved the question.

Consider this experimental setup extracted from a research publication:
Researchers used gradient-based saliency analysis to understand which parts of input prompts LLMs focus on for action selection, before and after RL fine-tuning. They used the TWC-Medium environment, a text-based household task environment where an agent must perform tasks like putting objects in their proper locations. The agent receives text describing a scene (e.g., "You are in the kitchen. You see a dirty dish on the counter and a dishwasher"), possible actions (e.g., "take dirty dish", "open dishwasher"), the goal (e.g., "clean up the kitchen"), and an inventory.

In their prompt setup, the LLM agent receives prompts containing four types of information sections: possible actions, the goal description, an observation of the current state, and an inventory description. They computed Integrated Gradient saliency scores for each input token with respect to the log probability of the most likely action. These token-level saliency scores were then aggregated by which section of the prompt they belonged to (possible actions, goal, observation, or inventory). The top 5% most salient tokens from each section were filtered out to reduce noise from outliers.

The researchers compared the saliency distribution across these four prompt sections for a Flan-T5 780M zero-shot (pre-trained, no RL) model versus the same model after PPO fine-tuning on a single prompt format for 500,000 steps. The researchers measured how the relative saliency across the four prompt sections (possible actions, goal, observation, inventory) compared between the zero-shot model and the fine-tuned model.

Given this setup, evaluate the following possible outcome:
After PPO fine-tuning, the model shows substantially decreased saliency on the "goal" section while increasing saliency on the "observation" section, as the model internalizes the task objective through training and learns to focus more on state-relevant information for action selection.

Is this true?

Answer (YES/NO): NO